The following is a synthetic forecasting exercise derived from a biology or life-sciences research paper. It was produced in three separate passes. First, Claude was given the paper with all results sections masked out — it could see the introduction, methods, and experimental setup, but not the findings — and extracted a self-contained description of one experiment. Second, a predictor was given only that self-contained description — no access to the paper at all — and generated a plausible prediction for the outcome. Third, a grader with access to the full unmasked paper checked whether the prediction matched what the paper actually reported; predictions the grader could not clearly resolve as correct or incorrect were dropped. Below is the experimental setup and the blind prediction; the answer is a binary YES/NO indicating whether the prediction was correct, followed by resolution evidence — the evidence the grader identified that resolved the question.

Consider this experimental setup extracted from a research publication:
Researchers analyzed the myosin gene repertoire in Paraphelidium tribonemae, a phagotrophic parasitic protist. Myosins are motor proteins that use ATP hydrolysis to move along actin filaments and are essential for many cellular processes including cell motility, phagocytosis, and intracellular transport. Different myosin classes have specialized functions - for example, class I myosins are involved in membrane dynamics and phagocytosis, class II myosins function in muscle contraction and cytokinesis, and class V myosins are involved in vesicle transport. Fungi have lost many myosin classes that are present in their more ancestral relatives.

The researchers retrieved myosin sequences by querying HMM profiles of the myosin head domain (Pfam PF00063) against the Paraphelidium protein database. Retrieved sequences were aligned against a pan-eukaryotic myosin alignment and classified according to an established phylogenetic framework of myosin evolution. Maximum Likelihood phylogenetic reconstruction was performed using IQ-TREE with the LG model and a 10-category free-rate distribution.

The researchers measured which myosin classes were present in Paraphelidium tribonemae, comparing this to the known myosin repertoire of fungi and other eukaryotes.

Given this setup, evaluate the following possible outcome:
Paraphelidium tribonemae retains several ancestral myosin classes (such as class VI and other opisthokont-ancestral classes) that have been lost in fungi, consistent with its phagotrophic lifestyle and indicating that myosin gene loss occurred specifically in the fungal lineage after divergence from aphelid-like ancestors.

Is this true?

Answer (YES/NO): NO